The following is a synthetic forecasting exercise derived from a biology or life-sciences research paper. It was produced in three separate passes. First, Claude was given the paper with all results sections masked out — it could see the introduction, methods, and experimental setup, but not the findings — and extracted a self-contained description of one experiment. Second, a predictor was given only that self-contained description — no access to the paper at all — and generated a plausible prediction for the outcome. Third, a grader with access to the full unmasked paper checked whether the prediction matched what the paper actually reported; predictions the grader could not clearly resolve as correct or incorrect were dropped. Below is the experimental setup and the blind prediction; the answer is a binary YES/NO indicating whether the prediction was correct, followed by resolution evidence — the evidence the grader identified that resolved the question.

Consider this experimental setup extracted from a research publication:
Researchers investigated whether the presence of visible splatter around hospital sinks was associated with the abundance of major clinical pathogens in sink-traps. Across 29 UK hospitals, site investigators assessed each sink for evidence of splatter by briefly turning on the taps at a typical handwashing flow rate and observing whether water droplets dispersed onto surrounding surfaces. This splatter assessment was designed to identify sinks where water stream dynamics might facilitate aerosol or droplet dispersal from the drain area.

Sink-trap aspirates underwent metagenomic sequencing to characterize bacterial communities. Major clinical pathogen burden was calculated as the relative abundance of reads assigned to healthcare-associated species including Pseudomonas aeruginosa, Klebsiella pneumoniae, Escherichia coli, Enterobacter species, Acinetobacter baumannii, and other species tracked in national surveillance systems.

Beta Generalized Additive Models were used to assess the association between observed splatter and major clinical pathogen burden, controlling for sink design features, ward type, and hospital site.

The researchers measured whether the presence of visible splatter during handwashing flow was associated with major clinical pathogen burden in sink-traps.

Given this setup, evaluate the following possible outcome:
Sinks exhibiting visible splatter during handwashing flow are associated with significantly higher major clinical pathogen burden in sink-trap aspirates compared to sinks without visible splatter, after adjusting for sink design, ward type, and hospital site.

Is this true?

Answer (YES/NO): NO